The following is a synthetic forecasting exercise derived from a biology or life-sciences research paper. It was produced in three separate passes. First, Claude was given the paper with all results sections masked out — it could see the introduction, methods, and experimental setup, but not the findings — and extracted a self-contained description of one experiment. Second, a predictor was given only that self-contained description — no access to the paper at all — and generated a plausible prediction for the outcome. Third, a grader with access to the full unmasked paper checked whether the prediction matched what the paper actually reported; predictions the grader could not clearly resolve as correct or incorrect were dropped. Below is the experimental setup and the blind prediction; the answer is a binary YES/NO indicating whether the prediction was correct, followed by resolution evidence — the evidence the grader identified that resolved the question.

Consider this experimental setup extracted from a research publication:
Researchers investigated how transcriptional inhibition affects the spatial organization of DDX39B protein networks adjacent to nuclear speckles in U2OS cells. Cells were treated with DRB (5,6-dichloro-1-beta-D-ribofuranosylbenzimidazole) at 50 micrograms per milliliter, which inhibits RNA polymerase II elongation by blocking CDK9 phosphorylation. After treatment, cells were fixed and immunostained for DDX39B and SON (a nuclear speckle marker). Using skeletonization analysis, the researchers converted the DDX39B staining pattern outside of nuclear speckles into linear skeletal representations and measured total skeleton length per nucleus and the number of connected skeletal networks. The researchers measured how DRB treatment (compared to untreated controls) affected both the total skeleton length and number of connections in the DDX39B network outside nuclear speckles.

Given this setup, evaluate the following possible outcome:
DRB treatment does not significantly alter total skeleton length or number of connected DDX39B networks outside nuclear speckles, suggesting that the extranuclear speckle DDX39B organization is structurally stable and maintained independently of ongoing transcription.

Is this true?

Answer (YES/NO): YES